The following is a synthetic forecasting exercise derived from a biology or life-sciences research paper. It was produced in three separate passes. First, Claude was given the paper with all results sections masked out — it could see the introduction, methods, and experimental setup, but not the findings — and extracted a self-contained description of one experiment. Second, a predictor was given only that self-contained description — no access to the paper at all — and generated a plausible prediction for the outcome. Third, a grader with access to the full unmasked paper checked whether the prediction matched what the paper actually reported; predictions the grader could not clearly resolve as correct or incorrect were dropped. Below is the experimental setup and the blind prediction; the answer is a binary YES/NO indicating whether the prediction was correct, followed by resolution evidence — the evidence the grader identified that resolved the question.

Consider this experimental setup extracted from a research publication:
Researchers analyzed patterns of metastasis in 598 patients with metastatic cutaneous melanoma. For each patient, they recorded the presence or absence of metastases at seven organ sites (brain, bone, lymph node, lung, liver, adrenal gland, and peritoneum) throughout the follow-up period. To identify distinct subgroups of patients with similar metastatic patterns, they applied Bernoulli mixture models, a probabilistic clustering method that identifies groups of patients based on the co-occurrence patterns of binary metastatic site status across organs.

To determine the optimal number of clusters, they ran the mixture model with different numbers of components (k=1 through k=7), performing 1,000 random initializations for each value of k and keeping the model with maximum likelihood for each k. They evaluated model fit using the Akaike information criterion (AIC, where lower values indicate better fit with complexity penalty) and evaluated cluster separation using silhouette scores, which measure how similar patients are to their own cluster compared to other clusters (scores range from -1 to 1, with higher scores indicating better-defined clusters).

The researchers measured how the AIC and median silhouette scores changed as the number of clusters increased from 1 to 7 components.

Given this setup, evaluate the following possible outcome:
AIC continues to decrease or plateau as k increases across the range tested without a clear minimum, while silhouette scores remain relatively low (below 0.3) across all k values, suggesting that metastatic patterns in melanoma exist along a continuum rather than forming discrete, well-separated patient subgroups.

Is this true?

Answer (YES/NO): NO